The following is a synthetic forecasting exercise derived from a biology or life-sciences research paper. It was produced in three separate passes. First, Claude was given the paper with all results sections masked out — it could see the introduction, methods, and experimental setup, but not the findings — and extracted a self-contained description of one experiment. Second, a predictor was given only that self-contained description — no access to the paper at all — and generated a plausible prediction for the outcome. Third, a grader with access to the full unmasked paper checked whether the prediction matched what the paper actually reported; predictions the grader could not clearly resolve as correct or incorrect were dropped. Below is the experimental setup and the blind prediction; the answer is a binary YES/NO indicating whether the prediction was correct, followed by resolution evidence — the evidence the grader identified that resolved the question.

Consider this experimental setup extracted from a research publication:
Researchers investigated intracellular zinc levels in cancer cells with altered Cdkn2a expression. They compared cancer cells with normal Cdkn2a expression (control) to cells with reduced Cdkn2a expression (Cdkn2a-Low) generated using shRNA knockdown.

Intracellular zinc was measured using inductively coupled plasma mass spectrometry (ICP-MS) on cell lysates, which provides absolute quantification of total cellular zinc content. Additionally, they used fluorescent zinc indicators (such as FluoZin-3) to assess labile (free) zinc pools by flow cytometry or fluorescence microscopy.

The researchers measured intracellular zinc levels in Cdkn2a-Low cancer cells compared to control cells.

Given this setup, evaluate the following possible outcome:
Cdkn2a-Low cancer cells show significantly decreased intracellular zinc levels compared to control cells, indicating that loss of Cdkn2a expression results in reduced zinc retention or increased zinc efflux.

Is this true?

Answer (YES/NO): NO